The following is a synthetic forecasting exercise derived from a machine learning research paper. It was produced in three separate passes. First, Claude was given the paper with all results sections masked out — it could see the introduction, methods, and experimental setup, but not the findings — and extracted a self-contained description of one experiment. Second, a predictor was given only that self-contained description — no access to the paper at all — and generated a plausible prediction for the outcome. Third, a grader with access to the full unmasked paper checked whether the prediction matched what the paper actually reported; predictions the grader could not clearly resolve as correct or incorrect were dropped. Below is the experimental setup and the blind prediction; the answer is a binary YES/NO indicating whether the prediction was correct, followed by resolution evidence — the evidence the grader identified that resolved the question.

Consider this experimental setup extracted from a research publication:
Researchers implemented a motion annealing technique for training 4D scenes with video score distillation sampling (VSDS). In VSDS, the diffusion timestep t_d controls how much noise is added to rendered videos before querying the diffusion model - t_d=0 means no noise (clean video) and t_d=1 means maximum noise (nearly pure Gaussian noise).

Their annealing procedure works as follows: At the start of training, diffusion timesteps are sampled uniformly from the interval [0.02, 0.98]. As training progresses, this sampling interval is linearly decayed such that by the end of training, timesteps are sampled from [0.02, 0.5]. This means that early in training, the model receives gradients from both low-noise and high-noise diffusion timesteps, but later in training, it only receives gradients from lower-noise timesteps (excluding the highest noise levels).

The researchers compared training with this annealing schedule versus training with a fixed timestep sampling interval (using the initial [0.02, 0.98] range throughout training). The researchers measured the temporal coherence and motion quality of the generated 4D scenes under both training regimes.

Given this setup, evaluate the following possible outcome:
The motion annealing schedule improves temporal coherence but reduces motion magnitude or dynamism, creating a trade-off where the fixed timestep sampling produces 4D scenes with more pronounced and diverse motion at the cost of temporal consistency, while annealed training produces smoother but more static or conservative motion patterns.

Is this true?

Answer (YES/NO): NO